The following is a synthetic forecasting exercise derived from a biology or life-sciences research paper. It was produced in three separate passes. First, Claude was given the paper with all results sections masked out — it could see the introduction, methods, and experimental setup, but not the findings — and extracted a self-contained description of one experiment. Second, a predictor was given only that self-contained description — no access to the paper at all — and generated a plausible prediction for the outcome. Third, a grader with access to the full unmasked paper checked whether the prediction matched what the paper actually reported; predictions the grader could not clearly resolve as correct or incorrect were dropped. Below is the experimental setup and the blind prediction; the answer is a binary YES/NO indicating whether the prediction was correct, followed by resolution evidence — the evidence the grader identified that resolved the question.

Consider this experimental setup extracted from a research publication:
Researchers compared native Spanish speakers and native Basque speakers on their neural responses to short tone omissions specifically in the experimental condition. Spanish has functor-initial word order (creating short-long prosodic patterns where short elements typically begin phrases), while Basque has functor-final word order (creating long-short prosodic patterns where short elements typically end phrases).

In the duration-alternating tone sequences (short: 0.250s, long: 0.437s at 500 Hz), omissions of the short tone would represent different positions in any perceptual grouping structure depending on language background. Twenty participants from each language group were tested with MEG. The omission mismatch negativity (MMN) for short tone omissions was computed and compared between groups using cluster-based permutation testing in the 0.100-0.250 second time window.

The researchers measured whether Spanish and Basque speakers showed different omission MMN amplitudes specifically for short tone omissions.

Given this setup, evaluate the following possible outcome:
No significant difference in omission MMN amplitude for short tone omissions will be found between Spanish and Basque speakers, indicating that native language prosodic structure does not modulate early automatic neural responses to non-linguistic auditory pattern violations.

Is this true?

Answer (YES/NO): NO